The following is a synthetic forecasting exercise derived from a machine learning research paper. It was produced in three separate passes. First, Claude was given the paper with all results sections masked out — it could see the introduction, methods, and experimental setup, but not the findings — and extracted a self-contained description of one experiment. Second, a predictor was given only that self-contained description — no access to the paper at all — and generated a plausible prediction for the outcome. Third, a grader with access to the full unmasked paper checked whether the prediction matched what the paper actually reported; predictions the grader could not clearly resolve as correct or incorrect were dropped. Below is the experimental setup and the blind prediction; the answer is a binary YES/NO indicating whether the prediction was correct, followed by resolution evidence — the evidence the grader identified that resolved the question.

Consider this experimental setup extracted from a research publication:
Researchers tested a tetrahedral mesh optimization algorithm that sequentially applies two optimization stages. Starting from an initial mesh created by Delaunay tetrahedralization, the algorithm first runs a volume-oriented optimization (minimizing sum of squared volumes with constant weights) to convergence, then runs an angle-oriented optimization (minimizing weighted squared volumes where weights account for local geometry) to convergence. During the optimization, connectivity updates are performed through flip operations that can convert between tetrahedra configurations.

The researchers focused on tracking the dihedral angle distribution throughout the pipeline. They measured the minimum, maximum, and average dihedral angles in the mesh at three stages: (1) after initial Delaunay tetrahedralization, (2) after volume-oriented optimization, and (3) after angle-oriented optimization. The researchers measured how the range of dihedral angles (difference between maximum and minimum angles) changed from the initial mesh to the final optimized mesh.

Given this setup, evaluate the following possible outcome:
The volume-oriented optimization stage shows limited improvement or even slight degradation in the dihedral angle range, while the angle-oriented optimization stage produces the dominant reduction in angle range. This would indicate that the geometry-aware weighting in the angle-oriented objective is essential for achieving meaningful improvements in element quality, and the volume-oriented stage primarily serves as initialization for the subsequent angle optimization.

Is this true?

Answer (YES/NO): YES